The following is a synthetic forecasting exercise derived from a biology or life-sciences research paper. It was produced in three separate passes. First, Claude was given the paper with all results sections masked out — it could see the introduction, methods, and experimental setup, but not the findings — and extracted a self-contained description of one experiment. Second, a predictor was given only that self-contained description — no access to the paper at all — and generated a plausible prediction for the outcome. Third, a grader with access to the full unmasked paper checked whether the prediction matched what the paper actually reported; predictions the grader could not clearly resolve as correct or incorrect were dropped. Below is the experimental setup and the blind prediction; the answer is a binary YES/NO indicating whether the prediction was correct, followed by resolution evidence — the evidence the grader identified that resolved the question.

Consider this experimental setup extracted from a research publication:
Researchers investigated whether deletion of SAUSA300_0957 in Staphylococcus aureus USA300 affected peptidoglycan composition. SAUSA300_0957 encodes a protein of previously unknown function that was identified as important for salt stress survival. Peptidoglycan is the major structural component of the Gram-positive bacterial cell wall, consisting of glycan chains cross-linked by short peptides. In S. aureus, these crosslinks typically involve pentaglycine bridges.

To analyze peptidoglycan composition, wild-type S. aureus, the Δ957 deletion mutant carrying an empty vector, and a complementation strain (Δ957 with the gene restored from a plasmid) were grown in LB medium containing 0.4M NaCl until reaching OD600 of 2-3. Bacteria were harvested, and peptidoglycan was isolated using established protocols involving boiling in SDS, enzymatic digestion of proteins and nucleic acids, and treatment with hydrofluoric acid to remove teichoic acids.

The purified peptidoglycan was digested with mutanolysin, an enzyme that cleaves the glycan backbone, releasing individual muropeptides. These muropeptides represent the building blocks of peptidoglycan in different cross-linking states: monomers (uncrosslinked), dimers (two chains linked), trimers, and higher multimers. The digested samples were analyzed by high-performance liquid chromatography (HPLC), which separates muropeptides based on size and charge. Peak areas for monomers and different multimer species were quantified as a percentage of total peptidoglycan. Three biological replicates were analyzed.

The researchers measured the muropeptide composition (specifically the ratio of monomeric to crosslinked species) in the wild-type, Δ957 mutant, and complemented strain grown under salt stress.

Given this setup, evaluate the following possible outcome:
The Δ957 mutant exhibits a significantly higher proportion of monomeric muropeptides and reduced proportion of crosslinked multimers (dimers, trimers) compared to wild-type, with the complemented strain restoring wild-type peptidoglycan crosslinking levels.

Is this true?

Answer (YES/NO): NO